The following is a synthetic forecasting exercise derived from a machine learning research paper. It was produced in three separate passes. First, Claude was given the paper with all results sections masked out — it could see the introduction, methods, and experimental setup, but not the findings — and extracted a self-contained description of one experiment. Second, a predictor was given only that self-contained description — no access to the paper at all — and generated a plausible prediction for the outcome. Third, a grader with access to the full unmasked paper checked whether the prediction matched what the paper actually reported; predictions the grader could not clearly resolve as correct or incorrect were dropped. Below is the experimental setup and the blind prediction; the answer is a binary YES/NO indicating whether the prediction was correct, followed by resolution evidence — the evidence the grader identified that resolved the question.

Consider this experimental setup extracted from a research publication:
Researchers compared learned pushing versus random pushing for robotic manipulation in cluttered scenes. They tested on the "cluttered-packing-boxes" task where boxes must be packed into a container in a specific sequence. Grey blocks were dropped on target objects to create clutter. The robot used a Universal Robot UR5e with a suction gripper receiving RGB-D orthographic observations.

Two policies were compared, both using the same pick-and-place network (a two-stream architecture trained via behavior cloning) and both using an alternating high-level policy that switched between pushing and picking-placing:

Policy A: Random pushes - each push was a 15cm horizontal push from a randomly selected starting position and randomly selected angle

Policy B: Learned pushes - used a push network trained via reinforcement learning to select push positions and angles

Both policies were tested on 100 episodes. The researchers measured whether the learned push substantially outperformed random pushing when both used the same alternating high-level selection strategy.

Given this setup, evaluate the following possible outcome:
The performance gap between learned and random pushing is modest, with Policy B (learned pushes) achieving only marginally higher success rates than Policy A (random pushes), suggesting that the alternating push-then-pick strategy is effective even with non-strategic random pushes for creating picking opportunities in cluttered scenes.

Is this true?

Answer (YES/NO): NO